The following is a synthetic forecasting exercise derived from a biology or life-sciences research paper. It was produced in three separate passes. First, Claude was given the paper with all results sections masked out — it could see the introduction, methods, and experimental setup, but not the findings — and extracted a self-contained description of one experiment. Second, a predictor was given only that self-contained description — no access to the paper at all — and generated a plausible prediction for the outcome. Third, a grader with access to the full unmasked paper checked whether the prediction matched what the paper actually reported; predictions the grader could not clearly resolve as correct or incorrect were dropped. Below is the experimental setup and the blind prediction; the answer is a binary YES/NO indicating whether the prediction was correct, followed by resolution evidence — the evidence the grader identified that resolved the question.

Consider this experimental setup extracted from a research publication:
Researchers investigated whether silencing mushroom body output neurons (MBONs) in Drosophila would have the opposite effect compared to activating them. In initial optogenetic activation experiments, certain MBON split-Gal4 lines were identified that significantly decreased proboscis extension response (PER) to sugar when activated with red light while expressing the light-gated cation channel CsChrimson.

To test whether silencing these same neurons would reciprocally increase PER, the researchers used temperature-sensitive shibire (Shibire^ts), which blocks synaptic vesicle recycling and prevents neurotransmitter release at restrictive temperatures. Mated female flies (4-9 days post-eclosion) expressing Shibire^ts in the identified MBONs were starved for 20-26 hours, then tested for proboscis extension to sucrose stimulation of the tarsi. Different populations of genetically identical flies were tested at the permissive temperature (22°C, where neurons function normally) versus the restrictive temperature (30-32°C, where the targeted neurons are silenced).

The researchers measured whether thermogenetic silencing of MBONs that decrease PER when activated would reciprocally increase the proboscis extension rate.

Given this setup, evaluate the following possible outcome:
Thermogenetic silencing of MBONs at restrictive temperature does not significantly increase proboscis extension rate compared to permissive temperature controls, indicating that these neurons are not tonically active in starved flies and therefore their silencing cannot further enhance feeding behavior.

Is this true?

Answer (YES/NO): YES